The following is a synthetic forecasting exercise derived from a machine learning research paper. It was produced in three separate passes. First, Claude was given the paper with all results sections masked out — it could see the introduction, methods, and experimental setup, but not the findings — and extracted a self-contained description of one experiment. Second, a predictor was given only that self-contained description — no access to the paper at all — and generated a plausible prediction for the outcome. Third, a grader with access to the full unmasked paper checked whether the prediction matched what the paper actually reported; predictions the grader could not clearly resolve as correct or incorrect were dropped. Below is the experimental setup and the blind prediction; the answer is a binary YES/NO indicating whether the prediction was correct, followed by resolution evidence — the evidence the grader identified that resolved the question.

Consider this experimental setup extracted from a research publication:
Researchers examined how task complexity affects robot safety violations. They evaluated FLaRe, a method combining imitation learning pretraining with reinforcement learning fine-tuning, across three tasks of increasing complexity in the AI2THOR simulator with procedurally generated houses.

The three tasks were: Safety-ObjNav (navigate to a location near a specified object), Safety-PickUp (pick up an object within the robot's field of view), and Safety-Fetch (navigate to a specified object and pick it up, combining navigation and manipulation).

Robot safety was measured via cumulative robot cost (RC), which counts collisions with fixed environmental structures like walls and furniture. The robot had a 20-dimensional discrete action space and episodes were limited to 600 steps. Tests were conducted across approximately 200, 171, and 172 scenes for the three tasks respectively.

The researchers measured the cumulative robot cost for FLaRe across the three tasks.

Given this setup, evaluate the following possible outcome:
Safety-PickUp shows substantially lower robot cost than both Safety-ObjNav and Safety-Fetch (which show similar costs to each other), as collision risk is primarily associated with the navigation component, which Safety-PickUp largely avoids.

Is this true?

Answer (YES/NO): NO